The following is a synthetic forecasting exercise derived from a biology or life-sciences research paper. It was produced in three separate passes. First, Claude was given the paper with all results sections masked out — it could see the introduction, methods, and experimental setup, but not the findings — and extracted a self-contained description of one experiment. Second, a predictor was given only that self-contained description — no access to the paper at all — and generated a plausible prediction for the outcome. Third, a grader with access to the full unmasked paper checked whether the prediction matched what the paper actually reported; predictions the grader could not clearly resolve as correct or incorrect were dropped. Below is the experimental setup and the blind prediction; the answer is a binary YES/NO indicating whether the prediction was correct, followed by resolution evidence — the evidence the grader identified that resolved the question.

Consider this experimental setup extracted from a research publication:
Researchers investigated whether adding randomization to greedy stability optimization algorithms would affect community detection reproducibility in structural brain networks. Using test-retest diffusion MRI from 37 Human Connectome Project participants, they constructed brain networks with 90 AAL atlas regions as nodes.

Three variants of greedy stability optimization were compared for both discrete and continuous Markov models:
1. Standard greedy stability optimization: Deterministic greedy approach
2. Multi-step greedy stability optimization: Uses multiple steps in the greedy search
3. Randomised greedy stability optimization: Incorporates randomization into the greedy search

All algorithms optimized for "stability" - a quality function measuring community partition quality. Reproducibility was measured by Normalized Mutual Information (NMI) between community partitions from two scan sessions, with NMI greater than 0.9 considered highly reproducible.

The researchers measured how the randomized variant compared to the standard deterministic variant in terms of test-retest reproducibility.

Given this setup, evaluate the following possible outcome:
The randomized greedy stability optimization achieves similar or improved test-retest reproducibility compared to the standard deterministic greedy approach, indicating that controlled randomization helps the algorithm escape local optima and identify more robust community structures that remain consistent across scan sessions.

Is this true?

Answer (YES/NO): YES